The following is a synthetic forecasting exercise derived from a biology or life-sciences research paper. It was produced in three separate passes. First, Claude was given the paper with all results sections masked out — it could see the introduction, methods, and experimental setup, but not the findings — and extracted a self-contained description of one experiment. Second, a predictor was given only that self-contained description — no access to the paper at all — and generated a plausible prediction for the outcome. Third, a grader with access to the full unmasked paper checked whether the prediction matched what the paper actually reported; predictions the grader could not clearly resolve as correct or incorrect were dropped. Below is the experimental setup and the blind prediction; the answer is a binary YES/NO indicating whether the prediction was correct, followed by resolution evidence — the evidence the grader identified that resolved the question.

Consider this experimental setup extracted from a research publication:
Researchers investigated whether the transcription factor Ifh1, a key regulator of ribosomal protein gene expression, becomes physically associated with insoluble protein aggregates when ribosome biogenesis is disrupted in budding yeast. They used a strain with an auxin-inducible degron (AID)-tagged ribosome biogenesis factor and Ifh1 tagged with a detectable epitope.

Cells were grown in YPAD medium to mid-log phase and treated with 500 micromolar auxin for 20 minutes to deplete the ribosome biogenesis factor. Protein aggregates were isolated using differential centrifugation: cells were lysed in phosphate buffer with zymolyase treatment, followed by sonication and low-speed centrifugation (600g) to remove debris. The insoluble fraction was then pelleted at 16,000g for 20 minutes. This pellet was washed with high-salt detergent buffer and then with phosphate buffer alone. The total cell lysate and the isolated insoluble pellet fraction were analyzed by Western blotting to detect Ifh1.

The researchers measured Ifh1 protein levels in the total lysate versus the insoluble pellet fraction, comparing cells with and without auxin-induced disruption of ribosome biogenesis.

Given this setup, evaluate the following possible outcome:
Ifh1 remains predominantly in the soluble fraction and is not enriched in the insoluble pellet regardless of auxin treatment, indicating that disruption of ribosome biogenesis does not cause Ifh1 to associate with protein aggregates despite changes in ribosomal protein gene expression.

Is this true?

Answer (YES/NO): NO